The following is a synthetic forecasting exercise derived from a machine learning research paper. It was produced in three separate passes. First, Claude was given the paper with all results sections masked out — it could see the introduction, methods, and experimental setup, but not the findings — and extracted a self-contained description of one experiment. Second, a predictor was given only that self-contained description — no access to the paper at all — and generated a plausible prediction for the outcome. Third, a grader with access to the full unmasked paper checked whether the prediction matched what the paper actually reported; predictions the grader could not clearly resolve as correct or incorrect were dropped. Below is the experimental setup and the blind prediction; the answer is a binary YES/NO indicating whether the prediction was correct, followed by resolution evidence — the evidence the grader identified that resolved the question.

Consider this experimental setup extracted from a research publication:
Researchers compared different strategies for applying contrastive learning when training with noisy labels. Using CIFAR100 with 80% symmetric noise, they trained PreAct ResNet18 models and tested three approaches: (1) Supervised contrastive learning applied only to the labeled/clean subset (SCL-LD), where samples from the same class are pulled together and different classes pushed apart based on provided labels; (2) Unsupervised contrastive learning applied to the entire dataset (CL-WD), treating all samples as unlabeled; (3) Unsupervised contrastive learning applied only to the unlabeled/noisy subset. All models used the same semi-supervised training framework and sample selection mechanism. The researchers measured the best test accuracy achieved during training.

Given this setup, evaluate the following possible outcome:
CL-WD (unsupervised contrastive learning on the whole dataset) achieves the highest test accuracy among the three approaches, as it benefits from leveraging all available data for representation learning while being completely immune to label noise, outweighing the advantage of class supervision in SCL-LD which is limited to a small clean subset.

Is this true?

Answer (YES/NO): NO